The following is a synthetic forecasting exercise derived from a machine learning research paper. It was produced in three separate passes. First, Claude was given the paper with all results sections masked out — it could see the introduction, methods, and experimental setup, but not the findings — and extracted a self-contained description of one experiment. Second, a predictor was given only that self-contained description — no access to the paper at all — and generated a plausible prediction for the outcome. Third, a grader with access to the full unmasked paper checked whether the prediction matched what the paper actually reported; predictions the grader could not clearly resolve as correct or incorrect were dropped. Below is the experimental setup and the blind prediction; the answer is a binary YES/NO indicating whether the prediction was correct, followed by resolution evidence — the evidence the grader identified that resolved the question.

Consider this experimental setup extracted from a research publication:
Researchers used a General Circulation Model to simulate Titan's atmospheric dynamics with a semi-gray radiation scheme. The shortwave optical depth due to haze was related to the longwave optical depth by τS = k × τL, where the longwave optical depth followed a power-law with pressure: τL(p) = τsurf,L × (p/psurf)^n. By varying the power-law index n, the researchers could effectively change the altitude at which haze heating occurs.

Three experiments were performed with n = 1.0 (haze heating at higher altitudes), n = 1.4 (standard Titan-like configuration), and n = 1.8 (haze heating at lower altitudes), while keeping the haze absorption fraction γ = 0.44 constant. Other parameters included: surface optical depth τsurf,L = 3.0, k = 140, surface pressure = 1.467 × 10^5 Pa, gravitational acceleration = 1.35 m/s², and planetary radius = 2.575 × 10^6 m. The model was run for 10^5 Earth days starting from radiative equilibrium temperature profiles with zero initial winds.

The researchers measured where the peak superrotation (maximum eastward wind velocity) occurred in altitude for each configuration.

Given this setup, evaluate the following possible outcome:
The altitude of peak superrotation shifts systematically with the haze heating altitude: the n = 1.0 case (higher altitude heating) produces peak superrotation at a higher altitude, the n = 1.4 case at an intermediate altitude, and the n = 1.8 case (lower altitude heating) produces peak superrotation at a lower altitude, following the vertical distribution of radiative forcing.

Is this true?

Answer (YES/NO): YES